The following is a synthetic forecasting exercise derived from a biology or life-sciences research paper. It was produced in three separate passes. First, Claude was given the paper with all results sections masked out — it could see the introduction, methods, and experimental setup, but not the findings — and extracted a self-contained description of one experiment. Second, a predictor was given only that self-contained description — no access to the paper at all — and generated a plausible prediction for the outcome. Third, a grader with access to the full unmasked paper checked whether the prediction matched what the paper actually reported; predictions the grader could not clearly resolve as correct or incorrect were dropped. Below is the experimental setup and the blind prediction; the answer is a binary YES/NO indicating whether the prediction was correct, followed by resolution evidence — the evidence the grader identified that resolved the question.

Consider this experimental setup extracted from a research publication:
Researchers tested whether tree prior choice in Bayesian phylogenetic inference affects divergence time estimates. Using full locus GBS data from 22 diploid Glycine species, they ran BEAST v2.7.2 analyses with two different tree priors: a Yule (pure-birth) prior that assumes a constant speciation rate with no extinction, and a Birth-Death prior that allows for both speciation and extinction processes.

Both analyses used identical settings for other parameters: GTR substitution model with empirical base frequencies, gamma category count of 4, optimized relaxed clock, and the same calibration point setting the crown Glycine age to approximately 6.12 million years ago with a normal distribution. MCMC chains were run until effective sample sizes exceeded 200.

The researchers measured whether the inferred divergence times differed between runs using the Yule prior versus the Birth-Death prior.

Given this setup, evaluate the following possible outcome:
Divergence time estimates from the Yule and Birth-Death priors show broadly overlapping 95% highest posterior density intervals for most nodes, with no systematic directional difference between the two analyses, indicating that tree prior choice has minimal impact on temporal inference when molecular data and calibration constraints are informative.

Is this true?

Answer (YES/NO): YES